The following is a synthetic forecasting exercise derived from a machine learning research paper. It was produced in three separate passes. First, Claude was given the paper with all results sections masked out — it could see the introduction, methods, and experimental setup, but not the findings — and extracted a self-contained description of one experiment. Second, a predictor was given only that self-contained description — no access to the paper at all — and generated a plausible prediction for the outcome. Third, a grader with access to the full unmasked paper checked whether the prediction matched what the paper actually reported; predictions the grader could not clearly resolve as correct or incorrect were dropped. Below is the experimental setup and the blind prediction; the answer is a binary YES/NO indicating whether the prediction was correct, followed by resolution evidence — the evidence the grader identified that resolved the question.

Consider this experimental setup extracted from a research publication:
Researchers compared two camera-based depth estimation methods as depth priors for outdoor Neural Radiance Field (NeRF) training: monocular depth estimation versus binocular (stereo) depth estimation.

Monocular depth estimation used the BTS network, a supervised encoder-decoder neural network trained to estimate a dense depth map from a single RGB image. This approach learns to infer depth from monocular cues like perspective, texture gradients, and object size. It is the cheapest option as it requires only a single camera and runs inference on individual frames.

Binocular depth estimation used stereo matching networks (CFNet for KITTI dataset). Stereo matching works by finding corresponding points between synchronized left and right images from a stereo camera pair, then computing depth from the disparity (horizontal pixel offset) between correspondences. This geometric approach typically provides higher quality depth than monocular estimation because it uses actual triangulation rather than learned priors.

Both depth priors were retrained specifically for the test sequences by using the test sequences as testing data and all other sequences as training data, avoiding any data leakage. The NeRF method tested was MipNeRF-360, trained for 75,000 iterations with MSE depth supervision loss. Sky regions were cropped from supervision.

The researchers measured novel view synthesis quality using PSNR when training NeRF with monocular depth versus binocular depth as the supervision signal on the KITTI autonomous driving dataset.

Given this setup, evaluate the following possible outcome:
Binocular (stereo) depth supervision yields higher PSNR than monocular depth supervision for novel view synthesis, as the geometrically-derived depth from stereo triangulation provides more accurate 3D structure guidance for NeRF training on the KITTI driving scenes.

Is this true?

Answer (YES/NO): YES